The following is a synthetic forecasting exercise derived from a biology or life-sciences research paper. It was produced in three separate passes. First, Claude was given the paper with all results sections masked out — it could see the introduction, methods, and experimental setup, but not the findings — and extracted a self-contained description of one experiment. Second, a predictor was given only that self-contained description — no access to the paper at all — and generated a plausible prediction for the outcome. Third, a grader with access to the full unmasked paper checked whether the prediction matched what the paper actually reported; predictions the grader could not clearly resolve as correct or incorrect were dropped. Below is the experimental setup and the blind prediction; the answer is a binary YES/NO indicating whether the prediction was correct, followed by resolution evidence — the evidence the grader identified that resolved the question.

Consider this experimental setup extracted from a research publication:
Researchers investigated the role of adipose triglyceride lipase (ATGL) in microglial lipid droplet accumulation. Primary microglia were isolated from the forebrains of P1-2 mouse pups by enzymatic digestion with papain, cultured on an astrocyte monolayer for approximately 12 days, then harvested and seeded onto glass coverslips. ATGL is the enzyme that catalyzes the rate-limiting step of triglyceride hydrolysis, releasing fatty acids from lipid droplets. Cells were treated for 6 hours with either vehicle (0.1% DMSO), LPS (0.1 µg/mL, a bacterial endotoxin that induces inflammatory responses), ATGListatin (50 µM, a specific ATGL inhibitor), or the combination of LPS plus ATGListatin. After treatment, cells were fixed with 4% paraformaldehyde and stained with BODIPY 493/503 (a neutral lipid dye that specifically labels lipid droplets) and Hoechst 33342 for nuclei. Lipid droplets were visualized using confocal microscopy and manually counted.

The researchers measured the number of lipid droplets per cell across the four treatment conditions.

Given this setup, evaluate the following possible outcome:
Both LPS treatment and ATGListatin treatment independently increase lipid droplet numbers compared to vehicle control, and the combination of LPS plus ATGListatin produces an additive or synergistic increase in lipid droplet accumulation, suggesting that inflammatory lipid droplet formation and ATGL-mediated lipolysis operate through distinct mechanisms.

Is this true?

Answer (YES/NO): NO